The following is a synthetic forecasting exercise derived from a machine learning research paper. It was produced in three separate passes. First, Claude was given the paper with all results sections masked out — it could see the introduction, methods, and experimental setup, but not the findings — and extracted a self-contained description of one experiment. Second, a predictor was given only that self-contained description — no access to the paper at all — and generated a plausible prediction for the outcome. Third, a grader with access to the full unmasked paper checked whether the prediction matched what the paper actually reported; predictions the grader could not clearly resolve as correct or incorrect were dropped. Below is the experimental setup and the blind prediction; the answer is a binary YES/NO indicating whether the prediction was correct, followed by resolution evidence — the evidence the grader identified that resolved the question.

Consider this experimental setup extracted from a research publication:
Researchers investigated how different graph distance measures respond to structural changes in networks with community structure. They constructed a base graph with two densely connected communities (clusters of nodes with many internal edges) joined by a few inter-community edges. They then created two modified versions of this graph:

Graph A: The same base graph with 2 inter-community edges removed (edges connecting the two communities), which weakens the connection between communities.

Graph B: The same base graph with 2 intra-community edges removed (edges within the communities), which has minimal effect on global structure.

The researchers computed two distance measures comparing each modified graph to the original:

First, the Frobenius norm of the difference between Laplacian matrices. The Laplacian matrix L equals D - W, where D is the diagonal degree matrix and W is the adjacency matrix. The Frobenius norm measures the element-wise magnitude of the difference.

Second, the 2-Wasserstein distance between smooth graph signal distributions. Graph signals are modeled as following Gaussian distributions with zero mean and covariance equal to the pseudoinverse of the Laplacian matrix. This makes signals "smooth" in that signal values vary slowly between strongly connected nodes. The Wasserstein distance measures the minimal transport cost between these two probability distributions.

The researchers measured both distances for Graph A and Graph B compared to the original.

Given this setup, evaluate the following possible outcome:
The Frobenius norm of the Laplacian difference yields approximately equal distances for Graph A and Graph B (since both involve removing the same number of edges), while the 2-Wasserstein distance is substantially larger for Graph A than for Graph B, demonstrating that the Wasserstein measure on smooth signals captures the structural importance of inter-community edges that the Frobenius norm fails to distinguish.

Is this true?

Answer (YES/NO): YES